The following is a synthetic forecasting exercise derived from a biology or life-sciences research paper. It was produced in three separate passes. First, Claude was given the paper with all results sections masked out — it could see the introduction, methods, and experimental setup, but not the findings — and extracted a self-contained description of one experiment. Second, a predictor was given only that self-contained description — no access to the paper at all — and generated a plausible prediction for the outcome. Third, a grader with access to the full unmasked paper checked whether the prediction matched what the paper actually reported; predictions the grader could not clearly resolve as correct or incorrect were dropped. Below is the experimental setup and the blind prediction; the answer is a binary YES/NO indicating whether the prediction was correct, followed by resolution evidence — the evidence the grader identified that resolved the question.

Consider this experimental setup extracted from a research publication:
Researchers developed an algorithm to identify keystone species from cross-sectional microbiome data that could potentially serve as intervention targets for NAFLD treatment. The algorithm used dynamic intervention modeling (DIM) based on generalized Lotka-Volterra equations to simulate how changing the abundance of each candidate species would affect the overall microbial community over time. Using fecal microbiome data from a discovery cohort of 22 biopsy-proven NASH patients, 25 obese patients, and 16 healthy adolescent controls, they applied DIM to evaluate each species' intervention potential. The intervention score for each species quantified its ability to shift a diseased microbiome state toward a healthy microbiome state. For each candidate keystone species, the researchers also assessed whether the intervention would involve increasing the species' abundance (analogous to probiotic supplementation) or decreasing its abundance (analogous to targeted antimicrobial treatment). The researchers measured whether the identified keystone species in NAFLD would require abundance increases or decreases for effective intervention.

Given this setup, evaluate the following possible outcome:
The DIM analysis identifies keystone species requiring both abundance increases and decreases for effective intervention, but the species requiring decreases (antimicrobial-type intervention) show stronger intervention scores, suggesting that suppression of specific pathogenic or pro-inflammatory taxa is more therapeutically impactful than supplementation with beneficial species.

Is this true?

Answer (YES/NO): NO